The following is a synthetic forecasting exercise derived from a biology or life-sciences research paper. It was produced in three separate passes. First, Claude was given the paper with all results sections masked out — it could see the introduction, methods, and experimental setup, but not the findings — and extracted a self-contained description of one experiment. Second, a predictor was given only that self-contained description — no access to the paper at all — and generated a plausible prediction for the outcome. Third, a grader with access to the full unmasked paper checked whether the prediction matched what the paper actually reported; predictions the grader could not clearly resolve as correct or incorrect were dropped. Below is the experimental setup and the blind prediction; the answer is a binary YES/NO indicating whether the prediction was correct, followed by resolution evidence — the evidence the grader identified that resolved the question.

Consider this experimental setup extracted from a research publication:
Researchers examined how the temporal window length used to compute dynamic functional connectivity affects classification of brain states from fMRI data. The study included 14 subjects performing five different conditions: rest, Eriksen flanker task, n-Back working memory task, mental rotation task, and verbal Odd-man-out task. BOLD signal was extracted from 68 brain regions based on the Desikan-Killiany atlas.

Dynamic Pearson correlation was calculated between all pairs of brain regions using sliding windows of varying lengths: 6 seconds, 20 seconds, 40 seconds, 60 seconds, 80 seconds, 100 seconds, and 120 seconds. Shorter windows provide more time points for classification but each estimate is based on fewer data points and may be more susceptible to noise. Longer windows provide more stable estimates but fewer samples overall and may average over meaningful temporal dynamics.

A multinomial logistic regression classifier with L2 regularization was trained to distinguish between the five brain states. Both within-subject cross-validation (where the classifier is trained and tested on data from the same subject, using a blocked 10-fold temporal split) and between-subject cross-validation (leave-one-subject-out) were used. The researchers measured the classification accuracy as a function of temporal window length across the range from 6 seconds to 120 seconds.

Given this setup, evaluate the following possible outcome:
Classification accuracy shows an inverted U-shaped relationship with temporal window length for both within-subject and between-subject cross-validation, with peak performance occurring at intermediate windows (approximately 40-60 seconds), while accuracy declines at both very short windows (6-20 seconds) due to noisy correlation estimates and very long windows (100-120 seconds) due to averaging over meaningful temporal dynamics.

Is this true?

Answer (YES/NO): NO